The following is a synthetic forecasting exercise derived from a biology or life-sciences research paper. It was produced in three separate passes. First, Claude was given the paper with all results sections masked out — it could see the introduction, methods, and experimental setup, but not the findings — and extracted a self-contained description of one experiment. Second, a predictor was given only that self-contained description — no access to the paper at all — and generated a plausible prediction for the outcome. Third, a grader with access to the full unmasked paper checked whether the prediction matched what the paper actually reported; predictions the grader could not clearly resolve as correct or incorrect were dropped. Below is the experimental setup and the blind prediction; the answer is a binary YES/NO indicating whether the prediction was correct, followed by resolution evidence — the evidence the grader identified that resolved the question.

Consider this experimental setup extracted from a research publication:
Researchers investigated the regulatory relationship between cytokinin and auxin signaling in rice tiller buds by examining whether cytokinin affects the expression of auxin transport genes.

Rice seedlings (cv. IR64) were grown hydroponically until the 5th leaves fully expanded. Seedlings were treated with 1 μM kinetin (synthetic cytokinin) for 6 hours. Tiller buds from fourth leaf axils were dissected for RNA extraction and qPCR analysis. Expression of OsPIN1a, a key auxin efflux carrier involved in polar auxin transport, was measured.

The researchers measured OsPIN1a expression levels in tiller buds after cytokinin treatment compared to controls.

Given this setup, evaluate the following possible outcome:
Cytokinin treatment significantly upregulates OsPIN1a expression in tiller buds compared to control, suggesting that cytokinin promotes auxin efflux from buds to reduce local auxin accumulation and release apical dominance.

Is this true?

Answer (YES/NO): NO